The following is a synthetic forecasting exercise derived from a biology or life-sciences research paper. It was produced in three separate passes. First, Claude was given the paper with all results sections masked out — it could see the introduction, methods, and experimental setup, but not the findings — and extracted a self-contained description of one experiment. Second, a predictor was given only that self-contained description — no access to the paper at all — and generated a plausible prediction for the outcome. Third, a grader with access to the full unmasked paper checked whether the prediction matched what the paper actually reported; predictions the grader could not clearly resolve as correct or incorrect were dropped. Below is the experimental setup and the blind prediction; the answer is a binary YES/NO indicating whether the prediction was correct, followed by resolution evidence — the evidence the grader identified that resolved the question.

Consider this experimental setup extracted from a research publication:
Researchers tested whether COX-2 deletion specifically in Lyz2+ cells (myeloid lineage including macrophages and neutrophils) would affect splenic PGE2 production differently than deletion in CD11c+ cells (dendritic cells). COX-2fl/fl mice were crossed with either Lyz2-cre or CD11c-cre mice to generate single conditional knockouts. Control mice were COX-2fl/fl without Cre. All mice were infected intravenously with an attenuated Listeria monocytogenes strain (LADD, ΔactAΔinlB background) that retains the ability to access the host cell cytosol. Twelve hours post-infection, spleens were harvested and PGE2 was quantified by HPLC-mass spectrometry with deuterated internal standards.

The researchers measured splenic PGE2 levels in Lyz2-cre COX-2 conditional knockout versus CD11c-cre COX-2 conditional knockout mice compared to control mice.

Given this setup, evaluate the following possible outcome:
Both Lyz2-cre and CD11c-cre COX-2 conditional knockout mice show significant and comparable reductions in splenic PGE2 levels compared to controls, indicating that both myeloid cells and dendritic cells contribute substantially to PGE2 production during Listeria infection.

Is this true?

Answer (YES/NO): YES